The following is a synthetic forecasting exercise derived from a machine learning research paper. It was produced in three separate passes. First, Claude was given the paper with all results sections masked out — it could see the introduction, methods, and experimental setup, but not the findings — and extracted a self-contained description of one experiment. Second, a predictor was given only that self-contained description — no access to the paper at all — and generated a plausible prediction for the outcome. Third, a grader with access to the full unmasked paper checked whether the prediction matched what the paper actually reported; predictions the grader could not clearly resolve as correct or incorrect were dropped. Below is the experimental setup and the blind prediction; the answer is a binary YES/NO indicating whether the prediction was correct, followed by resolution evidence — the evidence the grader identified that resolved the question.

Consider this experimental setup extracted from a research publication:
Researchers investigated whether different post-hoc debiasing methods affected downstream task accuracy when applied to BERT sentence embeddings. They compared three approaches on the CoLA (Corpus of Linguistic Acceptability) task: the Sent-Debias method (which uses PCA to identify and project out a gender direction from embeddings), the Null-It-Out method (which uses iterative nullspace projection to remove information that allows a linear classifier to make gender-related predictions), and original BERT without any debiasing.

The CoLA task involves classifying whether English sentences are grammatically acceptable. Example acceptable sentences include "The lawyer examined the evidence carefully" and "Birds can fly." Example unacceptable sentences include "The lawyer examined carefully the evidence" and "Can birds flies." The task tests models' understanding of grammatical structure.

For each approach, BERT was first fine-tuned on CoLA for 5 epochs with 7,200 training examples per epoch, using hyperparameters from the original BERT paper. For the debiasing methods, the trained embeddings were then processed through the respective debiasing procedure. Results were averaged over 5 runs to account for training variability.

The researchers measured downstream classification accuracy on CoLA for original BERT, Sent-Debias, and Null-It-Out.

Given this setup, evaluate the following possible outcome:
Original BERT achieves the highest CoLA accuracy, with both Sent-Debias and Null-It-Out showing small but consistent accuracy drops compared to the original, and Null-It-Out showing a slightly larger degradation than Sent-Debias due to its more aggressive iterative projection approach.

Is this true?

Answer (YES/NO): YES